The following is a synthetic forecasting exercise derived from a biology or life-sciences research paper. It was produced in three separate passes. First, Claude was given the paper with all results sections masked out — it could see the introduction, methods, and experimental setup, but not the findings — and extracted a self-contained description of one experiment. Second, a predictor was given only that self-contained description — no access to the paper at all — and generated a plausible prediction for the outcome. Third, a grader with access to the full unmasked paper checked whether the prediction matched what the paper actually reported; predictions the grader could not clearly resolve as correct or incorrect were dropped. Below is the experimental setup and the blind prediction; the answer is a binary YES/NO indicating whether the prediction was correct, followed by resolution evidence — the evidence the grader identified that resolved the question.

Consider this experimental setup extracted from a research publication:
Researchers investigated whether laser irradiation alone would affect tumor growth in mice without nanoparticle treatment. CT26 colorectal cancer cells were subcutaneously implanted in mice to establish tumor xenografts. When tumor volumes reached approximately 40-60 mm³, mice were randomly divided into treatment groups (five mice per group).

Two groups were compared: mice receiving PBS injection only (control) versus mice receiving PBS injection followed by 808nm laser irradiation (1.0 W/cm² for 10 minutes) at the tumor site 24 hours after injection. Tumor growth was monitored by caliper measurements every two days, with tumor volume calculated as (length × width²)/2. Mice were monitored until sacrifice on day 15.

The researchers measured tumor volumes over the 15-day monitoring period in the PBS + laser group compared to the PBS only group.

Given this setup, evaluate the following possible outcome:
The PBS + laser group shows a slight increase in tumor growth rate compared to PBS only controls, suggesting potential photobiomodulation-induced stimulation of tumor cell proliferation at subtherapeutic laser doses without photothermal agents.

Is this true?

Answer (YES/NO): NO